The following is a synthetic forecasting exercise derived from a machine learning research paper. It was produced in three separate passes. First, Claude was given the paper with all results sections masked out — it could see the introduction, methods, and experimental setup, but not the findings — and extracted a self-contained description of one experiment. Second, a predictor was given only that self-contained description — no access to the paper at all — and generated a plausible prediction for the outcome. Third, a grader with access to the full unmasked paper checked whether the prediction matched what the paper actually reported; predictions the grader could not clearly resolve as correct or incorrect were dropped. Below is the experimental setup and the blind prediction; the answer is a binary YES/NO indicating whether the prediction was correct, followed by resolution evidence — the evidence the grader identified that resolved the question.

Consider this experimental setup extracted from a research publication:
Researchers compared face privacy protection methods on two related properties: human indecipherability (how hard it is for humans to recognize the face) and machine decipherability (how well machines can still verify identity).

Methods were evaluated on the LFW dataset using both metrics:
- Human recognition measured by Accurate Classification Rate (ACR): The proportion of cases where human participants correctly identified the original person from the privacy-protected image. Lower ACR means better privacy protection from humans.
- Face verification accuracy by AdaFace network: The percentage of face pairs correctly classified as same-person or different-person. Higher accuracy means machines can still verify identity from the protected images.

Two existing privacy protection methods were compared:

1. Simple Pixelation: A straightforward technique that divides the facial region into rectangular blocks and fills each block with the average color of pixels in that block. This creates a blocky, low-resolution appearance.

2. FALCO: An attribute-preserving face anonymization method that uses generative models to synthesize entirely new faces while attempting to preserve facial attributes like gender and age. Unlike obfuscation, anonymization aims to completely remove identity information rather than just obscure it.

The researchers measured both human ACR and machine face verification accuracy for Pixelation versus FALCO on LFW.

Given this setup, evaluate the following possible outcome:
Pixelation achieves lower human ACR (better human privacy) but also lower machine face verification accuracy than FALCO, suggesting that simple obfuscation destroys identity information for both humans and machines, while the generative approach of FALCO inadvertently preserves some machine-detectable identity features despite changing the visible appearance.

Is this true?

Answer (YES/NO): NO